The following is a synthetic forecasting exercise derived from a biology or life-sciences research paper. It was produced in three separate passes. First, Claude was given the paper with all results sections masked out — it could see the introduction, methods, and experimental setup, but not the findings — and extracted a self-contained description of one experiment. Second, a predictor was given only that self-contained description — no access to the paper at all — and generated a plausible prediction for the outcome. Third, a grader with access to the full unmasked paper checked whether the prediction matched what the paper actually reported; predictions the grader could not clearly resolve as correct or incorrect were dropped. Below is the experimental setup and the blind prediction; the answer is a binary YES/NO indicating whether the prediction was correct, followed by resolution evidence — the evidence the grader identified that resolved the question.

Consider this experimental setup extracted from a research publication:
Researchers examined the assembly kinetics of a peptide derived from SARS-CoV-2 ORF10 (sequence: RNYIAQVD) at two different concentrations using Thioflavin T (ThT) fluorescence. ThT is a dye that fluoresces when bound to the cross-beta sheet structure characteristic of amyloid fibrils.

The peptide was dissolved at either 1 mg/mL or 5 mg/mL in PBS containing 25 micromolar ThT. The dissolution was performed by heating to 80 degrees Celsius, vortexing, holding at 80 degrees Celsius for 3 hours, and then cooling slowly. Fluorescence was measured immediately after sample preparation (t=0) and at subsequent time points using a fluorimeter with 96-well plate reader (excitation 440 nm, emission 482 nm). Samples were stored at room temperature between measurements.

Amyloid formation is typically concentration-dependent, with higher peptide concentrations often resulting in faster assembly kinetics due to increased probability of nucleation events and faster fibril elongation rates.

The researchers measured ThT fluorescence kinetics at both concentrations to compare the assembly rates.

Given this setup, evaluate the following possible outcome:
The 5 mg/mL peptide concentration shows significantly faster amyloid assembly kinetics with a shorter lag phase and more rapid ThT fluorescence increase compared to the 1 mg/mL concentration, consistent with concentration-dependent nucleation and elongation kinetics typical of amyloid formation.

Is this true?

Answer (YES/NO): NO